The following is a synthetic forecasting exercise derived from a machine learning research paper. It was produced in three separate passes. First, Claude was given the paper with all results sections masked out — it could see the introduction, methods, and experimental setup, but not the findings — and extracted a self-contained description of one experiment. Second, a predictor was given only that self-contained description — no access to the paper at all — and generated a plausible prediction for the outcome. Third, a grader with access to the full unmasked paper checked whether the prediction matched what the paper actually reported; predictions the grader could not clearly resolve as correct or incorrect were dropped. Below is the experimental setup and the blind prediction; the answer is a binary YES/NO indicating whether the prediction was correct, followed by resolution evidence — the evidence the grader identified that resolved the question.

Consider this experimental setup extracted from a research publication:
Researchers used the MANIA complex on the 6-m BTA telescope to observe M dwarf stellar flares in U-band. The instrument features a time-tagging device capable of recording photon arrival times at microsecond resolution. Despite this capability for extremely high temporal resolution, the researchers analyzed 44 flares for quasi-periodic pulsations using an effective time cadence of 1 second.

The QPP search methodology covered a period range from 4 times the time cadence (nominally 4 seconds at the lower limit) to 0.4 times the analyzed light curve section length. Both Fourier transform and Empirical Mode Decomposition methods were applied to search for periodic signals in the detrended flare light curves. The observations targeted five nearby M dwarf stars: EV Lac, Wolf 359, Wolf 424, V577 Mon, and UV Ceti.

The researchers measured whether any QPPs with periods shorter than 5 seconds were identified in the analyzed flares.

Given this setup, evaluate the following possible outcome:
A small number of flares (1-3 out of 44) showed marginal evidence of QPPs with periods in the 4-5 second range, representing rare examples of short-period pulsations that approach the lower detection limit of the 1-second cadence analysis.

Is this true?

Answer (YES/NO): NO